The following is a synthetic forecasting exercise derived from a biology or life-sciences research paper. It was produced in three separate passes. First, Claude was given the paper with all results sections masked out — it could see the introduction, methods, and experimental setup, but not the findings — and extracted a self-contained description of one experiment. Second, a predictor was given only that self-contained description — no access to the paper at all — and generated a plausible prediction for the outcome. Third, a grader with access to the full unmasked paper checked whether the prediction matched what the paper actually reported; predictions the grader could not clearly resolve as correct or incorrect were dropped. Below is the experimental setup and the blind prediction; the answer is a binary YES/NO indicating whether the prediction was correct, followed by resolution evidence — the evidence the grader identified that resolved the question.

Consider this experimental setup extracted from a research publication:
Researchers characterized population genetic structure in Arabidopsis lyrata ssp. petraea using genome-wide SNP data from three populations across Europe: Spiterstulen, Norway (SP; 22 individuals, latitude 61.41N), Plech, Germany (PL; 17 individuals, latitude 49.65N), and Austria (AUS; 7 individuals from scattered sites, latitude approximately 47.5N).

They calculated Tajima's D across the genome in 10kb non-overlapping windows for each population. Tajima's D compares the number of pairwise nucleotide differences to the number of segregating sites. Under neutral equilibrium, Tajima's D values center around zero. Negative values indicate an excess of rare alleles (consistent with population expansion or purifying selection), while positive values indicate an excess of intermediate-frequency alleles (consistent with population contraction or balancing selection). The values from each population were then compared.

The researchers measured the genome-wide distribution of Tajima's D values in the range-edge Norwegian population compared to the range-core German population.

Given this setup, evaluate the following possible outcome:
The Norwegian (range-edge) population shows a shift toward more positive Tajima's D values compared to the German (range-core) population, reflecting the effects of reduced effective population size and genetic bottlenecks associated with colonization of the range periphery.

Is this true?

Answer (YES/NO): YES